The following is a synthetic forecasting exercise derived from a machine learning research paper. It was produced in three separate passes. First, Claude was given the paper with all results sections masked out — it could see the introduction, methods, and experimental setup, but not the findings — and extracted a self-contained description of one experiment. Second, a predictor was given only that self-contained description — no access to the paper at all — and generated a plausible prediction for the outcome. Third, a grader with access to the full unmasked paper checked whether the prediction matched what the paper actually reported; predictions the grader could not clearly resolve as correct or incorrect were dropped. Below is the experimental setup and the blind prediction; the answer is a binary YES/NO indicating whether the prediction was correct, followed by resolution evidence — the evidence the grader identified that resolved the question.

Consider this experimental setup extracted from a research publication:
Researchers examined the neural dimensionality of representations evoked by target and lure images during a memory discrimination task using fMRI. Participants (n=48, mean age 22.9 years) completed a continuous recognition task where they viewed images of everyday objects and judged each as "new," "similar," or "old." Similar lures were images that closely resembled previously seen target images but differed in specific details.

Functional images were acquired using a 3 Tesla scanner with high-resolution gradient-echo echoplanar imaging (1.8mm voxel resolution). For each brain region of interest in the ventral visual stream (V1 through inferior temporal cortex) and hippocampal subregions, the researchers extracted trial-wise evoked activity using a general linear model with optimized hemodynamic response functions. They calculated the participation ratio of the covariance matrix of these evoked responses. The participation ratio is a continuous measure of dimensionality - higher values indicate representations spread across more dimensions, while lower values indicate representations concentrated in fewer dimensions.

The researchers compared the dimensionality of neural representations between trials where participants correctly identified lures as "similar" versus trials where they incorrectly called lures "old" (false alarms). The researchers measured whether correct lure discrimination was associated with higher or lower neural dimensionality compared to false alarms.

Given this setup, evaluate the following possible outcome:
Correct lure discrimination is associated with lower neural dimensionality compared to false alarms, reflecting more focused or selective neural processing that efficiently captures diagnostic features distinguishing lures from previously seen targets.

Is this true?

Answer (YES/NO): YES